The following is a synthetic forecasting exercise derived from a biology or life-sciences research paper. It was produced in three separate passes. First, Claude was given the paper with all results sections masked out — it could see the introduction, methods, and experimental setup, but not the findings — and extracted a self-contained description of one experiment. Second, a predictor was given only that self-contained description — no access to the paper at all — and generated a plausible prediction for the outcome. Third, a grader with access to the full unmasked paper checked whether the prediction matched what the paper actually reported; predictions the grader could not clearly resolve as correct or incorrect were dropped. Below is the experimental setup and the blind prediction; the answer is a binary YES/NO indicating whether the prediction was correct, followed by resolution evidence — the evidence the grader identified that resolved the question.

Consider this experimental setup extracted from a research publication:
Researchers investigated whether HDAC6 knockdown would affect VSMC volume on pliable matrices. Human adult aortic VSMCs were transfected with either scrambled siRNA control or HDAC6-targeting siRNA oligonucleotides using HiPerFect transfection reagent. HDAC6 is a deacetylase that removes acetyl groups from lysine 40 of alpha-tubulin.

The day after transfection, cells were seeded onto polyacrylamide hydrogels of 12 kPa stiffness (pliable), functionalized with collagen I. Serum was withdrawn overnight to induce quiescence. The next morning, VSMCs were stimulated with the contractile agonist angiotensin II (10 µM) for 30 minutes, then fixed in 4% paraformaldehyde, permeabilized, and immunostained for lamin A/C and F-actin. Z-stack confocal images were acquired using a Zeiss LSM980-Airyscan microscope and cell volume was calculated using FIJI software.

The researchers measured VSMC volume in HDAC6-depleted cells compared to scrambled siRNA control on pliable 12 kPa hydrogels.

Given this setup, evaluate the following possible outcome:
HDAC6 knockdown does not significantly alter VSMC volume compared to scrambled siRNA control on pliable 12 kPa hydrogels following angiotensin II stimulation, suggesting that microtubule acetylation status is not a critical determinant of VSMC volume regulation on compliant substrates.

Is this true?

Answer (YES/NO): NO